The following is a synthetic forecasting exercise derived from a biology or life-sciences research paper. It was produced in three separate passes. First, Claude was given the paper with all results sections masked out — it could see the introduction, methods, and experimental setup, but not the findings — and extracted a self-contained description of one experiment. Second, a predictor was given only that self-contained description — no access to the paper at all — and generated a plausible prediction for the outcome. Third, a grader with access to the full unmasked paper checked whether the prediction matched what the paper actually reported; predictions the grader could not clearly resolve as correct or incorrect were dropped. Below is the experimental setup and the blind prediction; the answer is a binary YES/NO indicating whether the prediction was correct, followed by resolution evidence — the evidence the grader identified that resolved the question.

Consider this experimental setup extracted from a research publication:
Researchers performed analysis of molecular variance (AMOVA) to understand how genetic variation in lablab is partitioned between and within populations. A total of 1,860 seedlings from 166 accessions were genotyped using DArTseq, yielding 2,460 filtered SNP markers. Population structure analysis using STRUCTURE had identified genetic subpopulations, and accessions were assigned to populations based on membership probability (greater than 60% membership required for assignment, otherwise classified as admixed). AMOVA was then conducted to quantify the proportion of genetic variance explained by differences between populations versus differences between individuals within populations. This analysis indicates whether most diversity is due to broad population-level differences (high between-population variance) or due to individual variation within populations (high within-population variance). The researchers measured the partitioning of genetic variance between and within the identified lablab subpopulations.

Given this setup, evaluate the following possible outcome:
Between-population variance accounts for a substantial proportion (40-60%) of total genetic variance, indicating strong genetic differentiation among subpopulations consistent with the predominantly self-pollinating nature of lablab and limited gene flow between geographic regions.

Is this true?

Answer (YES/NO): NO